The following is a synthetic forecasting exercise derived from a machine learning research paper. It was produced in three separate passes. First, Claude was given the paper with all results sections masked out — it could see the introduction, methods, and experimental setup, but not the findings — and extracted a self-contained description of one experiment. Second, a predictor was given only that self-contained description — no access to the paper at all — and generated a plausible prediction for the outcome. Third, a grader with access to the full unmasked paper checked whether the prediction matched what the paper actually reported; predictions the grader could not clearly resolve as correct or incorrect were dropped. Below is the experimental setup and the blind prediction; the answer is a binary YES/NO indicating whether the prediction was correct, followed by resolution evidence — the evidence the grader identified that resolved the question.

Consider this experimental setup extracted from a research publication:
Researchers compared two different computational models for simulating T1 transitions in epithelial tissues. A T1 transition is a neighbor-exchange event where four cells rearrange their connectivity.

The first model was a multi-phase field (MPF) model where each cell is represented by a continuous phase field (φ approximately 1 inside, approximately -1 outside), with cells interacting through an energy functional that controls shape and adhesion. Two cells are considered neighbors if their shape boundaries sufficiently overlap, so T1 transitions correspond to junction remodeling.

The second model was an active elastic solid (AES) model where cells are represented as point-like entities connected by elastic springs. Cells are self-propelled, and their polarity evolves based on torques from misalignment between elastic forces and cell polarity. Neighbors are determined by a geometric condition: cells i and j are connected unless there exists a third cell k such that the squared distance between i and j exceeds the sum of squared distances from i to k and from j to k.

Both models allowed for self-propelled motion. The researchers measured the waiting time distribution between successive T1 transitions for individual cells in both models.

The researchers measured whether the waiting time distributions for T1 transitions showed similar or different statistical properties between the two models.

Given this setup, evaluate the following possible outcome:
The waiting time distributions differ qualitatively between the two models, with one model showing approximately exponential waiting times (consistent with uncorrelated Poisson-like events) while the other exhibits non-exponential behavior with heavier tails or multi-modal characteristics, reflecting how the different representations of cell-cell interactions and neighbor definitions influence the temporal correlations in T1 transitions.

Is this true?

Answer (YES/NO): NO